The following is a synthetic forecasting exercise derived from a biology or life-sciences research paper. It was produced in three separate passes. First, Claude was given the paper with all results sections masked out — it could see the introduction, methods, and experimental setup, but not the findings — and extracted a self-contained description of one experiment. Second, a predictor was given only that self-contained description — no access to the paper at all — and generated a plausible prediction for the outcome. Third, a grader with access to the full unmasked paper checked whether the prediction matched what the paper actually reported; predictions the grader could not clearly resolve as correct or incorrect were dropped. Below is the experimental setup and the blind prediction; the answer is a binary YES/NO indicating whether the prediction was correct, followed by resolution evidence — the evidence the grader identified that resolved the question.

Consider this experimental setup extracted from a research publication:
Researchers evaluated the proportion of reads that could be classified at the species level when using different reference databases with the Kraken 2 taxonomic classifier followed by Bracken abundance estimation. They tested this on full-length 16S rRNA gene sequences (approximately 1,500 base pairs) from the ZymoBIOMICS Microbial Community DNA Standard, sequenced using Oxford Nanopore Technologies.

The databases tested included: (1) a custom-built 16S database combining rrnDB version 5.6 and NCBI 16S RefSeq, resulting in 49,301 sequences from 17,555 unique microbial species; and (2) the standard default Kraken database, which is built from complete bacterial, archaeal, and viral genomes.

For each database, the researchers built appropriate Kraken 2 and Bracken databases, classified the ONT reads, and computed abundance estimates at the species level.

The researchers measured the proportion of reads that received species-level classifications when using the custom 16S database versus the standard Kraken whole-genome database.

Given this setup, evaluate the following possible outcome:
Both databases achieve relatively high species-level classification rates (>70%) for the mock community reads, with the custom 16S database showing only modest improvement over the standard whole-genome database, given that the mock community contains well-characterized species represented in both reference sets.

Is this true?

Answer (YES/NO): NO